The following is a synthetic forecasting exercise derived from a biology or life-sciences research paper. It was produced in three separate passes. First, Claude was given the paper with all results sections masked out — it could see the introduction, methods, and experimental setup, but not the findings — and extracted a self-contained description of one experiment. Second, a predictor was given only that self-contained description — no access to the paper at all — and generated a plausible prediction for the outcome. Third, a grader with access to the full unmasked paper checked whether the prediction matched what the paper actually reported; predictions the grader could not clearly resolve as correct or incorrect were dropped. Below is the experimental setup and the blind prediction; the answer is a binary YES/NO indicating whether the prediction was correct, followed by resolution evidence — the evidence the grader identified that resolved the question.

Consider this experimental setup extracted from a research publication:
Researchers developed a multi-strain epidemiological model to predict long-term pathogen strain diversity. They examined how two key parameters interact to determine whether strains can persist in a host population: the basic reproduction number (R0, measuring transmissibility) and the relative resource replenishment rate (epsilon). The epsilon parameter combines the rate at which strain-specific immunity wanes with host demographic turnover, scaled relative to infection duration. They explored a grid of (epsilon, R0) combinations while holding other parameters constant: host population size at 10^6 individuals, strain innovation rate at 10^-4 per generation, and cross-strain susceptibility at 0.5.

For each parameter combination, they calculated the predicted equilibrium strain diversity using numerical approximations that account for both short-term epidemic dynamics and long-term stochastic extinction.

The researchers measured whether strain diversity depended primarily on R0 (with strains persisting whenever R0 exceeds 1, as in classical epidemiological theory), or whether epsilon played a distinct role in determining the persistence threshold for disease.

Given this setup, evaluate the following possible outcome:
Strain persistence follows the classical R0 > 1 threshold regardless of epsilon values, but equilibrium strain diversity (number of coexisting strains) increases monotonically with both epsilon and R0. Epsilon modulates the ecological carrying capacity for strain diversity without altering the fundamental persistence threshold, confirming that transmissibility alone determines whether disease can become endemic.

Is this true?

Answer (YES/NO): NO